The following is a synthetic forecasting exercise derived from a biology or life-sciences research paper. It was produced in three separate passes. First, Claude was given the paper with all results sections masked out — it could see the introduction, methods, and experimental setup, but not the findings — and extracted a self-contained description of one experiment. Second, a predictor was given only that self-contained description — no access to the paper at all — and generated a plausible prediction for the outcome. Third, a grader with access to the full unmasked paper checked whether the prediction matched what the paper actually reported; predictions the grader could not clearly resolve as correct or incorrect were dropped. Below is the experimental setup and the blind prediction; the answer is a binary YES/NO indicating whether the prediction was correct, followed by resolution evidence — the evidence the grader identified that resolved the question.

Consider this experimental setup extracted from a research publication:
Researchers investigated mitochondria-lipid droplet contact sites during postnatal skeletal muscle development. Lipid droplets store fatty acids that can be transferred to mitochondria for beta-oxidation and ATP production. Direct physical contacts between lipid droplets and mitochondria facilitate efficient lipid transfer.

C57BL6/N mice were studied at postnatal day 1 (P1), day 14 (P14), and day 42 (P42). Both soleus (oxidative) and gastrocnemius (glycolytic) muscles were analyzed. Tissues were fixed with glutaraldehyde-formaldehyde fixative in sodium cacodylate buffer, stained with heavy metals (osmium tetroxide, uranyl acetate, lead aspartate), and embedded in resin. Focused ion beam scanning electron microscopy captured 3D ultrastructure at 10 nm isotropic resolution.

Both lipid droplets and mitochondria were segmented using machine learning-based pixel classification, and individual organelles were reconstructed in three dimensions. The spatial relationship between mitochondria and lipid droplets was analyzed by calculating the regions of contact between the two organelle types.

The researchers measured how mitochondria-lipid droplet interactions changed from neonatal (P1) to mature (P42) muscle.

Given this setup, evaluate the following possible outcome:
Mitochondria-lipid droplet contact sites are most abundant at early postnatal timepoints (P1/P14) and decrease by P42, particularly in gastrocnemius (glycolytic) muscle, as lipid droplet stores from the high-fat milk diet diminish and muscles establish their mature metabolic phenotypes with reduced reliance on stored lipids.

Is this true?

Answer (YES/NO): YES